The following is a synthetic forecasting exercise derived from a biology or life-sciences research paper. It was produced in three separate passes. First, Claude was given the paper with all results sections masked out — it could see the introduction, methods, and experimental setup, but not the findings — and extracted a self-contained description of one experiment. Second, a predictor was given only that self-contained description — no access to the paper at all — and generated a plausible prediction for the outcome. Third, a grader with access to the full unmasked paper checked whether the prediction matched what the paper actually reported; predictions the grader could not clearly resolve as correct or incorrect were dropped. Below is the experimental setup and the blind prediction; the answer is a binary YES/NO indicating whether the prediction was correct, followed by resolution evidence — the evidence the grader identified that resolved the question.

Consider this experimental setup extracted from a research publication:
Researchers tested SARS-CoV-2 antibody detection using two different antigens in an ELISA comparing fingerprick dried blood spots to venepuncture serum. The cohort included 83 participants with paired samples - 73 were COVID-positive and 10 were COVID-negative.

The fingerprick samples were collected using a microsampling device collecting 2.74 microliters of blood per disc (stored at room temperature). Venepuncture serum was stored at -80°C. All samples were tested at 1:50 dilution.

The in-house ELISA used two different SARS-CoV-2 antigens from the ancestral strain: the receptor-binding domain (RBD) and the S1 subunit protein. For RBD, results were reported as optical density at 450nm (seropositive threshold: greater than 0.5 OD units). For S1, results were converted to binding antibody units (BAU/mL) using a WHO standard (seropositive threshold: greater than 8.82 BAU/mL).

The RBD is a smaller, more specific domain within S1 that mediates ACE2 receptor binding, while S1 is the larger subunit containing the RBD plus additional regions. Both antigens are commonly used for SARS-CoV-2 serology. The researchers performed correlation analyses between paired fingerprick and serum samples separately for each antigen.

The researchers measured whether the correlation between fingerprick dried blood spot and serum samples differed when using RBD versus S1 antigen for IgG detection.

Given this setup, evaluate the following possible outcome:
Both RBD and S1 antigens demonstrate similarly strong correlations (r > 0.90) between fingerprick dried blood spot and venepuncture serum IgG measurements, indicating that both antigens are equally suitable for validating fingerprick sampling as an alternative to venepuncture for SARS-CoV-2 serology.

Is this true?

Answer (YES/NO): NO